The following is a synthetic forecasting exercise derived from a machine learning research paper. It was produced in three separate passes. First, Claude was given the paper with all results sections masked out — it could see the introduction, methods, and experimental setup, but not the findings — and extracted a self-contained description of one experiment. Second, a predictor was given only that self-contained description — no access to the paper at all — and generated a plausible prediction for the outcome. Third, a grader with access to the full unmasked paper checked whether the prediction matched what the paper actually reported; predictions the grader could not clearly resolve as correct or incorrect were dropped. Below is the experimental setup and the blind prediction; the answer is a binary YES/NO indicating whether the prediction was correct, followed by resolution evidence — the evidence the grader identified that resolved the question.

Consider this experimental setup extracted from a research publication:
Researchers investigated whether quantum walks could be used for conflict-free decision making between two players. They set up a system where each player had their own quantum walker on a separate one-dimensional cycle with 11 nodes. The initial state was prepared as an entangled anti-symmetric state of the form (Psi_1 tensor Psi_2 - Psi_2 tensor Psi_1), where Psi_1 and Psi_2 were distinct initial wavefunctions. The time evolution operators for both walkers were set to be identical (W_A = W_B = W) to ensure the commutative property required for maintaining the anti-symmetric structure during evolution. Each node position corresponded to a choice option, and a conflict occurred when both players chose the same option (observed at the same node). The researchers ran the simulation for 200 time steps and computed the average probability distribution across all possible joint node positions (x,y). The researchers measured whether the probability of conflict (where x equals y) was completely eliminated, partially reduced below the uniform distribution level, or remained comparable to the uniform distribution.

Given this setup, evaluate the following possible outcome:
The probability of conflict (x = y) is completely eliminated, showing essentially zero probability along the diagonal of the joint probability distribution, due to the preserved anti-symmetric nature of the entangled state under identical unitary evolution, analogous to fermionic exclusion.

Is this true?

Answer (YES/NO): NO